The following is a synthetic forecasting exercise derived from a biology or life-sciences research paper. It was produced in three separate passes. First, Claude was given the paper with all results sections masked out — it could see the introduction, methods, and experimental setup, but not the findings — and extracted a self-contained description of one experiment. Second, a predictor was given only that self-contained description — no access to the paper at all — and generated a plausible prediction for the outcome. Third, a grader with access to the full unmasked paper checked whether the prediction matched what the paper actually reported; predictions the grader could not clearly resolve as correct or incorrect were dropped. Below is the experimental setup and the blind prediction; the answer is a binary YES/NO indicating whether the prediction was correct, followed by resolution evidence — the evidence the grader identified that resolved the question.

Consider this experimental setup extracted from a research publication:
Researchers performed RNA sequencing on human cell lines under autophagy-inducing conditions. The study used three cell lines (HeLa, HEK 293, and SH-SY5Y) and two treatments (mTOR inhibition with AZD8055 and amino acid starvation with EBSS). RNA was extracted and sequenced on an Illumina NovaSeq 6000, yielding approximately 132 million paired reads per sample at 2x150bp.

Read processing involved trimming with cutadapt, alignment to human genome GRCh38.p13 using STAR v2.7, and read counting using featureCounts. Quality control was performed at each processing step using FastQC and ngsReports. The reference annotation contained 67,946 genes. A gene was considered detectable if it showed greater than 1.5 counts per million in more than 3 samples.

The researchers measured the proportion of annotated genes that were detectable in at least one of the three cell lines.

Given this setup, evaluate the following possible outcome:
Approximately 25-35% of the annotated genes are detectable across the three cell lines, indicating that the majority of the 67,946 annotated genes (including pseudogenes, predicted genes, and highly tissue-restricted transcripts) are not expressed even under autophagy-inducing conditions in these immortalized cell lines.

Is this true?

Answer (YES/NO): NO